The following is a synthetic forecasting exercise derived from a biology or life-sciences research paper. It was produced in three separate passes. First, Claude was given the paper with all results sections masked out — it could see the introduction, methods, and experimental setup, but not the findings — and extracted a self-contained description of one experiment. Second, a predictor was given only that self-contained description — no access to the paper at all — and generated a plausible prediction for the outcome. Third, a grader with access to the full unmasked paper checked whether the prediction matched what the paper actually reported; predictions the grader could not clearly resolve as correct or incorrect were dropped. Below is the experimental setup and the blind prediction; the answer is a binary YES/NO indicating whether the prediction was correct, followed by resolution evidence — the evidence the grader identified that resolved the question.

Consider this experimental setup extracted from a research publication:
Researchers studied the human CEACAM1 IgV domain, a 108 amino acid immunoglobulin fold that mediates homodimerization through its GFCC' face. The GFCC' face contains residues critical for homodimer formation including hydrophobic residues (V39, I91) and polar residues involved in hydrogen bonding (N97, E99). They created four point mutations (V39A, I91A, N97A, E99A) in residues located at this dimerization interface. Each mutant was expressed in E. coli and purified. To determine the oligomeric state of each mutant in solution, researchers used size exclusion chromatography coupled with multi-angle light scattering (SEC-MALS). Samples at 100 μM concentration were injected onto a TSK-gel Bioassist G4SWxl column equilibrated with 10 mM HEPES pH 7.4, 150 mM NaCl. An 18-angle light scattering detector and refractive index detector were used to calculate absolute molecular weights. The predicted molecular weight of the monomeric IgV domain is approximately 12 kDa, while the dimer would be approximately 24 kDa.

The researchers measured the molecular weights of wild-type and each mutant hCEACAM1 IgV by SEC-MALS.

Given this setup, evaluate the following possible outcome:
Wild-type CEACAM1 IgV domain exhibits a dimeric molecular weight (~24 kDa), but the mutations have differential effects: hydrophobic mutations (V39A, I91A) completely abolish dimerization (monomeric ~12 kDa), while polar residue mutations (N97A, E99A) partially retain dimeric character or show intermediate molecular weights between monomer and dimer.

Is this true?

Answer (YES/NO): NO